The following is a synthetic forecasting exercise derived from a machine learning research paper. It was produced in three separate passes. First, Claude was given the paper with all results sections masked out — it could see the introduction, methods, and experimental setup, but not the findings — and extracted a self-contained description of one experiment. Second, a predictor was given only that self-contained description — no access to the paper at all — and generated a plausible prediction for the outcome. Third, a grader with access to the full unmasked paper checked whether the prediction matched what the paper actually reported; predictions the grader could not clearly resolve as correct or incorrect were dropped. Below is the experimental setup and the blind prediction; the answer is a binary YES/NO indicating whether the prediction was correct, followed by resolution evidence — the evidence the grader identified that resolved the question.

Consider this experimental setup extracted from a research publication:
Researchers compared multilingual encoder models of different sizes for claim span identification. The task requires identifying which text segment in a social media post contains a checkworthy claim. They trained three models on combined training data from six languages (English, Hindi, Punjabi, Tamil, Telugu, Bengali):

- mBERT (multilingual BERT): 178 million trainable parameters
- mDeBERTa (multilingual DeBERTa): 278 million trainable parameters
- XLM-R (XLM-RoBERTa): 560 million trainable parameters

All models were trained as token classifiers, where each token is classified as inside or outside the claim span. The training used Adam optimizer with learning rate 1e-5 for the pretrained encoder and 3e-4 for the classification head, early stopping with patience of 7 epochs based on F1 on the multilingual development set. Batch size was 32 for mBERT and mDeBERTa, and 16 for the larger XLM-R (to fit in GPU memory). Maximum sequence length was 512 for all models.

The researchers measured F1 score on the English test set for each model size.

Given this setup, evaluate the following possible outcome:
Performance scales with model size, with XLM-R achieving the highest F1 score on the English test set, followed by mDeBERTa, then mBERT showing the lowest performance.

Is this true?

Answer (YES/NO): NO